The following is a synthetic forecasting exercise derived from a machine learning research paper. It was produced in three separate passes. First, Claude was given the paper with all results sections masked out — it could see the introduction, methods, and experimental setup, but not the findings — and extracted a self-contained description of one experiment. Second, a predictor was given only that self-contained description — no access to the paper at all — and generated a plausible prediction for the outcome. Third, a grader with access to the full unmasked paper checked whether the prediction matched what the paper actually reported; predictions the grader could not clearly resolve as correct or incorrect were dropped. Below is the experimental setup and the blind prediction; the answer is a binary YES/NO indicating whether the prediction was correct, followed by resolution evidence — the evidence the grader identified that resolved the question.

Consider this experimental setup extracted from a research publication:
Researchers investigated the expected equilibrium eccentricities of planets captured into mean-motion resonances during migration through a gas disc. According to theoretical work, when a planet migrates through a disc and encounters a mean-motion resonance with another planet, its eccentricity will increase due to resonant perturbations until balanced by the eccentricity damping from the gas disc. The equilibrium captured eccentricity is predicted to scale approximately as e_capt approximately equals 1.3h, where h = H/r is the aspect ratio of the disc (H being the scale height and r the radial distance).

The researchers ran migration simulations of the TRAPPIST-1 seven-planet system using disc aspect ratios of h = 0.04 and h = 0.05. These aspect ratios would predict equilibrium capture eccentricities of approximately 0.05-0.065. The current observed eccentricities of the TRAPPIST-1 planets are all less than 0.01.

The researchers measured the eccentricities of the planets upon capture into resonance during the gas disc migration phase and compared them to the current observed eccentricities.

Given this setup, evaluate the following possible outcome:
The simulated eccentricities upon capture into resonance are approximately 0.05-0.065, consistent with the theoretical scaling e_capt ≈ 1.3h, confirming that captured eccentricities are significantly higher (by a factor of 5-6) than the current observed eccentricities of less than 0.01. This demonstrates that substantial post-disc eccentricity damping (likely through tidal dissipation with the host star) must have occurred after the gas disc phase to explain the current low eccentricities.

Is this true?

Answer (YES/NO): NO